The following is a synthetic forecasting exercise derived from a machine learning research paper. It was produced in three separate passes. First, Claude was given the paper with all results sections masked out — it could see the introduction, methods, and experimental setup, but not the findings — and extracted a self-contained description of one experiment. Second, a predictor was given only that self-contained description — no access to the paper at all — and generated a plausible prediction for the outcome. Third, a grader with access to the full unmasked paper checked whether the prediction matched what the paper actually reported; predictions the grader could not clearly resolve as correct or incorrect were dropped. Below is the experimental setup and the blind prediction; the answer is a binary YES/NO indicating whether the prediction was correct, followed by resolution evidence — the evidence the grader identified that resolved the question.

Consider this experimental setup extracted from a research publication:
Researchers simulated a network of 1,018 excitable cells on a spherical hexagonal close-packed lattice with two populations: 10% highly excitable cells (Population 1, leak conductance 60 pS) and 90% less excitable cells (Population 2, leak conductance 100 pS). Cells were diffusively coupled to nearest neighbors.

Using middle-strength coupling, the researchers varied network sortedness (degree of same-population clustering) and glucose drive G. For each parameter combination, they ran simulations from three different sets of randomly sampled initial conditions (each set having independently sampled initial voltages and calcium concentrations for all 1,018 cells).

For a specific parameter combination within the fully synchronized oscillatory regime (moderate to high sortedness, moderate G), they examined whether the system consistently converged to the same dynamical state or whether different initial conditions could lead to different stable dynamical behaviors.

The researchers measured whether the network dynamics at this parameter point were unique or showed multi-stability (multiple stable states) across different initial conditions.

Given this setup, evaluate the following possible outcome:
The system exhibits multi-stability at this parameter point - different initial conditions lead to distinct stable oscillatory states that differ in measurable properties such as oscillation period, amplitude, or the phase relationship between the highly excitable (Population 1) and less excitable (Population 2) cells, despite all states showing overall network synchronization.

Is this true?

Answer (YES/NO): YES